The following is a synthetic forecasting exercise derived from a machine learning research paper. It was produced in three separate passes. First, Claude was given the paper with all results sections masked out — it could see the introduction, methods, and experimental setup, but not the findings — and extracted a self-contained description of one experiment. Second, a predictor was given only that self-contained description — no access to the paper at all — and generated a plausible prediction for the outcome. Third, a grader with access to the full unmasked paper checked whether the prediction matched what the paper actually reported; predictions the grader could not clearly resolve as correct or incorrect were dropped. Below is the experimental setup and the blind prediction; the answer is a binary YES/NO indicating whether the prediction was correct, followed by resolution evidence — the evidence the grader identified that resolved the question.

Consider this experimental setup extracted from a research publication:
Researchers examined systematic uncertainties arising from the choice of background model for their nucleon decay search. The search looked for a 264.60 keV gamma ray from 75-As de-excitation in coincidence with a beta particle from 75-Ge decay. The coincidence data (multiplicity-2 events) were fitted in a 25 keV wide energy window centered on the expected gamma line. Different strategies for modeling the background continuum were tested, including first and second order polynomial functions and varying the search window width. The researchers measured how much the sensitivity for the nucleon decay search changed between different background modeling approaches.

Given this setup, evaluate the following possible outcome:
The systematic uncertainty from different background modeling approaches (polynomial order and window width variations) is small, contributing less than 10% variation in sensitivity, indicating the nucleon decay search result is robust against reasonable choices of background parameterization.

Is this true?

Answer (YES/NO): YES